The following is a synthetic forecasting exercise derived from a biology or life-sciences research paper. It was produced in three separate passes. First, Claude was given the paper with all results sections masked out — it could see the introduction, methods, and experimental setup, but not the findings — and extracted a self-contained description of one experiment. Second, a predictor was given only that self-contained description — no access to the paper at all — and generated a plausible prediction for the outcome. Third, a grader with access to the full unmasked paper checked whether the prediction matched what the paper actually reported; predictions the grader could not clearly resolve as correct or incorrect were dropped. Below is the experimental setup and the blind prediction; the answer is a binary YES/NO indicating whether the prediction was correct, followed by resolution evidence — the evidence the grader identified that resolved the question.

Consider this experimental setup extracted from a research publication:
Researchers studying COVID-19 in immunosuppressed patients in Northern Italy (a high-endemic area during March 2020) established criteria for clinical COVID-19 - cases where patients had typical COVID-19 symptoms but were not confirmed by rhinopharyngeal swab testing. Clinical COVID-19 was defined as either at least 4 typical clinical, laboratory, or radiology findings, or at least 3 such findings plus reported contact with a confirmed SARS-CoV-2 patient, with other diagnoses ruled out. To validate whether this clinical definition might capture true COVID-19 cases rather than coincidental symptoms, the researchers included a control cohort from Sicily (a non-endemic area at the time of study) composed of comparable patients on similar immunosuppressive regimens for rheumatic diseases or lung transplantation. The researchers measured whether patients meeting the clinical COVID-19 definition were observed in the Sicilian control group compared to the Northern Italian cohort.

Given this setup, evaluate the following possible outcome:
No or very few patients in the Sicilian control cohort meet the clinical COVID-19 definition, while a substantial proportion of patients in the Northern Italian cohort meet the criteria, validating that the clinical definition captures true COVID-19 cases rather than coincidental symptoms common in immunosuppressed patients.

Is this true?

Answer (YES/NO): YES